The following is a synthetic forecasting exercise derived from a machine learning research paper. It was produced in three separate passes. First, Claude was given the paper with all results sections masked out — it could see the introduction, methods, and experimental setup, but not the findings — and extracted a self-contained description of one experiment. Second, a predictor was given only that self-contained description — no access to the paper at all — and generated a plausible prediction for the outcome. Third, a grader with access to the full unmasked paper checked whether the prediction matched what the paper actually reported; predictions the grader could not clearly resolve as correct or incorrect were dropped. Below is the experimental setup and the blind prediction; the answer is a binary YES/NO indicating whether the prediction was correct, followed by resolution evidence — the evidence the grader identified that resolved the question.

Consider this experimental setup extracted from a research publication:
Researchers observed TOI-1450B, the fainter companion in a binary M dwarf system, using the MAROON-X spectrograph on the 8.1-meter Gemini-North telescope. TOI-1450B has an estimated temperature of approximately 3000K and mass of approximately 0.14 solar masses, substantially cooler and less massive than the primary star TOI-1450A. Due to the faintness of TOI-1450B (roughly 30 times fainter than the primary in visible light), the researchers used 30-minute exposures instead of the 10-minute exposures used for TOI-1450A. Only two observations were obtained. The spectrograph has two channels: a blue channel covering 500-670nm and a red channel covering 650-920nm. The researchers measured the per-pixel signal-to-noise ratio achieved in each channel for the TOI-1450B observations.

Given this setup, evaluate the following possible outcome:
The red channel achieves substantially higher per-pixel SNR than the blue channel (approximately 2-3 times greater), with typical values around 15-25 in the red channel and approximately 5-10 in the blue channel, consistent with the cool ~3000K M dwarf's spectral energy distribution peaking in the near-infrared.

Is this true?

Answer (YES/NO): NO